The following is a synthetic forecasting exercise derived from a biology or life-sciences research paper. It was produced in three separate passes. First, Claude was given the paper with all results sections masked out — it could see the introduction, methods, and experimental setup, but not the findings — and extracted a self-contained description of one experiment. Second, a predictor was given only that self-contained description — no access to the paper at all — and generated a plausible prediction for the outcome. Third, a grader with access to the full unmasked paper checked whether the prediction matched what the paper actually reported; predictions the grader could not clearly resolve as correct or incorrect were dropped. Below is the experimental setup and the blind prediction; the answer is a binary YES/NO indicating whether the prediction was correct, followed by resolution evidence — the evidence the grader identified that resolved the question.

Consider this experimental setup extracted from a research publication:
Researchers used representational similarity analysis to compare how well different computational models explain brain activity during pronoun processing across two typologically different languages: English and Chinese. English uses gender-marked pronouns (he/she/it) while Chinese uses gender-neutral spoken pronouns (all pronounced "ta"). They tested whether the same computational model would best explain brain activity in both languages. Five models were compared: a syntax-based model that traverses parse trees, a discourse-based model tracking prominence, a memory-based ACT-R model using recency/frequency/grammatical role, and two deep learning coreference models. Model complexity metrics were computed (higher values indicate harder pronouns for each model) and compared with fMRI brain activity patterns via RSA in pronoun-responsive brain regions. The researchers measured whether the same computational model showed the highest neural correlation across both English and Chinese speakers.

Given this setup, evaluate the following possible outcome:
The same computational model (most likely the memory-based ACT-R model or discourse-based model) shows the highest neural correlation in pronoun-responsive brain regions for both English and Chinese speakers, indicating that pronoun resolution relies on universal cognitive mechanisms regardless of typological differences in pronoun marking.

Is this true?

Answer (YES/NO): YES